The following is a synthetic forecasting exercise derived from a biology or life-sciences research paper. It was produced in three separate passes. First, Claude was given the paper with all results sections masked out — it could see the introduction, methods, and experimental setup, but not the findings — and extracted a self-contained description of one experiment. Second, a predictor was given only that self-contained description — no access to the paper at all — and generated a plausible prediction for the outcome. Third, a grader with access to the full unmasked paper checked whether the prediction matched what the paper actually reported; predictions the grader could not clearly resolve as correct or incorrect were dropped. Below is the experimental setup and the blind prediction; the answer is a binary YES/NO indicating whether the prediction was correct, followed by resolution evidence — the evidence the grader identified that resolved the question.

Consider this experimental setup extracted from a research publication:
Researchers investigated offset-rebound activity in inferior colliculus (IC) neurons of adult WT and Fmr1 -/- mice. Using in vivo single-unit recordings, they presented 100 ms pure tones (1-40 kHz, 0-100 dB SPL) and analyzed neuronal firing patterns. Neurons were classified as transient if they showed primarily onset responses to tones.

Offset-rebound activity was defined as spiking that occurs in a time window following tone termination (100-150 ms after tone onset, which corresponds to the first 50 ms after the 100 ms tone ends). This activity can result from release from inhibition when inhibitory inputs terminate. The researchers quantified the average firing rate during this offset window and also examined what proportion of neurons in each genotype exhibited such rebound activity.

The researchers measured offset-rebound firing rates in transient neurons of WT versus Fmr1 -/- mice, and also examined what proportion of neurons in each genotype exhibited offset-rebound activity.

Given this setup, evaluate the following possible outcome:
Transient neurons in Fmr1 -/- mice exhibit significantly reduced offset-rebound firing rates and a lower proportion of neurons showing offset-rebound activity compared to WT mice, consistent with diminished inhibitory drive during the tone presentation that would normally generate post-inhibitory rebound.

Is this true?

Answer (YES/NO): NO